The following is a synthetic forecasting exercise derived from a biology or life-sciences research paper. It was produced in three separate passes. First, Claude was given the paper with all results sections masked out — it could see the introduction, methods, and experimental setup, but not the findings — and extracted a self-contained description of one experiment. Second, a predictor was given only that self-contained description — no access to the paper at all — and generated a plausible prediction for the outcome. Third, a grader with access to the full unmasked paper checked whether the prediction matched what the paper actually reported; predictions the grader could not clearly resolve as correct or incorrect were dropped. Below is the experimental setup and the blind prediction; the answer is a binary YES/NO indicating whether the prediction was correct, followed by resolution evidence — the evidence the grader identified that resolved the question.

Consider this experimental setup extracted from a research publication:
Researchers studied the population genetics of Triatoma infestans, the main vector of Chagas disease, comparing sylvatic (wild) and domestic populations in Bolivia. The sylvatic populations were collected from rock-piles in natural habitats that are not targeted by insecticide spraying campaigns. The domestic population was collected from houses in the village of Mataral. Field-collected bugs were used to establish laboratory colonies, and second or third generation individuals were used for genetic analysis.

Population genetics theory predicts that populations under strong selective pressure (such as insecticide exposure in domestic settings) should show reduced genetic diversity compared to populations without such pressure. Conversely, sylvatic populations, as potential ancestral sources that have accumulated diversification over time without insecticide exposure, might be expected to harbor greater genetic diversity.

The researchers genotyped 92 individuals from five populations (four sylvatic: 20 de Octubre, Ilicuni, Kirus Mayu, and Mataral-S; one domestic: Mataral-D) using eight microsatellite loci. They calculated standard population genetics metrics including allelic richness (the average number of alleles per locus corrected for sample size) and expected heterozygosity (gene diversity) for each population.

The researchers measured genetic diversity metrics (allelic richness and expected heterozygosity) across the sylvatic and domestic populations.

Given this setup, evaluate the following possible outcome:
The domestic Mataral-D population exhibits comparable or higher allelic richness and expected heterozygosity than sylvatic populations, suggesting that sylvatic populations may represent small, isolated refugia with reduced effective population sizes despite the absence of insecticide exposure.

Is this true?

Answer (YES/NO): NO